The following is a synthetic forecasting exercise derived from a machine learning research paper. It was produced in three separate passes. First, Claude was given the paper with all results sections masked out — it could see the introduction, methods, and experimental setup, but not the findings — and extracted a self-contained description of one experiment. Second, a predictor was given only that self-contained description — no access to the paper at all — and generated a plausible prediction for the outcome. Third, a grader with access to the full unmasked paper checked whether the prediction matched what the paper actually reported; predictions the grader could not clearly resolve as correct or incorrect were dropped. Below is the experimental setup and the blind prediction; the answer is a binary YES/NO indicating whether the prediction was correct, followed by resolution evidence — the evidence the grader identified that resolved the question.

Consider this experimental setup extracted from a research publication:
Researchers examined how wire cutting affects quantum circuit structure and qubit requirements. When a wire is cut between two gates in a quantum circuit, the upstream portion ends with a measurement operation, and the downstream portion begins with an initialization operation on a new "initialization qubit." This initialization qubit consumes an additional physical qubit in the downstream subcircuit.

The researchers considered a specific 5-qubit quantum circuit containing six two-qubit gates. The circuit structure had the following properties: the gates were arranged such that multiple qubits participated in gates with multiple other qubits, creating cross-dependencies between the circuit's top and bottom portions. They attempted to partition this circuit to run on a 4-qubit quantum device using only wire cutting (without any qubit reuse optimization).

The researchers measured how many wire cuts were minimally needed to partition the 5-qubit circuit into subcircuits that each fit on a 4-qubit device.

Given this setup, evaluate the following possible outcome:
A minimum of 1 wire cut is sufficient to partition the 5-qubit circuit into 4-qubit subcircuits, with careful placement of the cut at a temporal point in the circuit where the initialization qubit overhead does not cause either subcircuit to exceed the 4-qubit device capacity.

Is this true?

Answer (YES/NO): NO